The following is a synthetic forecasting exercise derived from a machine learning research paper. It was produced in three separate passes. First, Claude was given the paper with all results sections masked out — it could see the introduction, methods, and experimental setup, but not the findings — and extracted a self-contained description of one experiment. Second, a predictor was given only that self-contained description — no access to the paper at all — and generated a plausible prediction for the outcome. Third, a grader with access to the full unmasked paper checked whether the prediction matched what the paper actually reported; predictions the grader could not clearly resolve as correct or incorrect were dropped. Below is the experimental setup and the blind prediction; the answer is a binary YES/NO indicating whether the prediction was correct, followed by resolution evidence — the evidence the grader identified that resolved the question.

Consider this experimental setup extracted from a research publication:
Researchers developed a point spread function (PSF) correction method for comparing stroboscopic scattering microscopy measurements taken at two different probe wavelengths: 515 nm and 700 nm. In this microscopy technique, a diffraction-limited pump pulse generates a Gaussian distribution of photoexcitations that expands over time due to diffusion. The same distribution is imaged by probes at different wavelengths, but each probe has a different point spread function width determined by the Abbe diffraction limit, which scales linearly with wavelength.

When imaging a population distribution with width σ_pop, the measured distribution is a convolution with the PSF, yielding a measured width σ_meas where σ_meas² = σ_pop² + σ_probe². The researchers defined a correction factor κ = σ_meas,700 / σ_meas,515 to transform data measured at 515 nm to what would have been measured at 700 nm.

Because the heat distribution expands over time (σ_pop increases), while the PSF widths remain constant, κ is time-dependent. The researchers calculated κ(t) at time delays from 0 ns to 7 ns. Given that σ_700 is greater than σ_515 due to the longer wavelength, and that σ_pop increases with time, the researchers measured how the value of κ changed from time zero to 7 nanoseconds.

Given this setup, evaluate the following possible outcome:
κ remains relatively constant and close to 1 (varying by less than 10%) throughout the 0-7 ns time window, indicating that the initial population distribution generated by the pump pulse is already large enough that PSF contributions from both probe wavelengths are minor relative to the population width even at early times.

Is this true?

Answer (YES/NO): NO